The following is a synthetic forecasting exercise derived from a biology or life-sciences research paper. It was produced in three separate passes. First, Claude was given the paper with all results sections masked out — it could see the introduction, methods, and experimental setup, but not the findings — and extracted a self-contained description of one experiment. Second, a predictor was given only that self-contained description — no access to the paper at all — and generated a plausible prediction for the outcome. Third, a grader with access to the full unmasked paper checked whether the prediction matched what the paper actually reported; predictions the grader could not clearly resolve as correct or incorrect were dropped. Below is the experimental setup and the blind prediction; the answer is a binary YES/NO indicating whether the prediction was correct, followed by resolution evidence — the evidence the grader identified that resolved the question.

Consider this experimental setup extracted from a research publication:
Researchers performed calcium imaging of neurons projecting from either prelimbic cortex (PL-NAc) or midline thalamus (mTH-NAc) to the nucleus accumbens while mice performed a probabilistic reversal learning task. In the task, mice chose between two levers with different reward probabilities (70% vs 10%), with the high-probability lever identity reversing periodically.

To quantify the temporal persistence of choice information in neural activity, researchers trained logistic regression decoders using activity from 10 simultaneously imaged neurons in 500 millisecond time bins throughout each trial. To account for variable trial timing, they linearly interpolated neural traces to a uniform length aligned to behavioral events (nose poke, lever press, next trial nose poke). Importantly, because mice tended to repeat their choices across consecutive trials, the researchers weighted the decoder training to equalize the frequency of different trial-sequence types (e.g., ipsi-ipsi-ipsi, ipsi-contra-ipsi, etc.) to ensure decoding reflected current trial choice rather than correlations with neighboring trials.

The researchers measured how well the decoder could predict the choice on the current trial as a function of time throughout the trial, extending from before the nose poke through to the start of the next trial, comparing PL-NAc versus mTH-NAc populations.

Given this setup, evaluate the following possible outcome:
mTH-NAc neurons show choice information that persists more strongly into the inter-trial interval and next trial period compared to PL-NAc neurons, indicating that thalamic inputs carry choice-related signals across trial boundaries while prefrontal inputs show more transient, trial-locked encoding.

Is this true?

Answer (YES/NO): NO